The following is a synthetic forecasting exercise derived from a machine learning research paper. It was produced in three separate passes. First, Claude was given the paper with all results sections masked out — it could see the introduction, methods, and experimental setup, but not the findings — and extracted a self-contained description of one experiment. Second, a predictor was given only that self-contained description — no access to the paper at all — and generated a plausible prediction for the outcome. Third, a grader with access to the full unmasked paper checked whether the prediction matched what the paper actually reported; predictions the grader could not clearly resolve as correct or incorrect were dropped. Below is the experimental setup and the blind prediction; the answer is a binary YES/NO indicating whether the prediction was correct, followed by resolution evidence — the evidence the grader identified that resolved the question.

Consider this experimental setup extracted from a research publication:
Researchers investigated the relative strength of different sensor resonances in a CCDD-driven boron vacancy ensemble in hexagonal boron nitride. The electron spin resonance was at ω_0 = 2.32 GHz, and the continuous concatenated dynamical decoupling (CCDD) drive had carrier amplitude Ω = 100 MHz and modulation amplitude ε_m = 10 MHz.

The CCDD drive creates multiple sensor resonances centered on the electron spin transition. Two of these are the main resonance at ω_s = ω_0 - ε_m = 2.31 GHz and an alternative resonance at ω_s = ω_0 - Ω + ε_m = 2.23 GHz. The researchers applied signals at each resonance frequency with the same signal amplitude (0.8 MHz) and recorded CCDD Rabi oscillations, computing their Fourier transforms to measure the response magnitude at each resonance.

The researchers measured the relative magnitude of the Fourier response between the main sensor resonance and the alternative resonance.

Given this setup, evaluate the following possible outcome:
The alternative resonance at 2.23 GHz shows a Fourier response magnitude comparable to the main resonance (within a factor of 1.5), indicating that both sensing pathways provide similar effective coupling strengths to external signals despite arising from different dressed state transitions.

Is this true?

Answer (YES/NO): NO